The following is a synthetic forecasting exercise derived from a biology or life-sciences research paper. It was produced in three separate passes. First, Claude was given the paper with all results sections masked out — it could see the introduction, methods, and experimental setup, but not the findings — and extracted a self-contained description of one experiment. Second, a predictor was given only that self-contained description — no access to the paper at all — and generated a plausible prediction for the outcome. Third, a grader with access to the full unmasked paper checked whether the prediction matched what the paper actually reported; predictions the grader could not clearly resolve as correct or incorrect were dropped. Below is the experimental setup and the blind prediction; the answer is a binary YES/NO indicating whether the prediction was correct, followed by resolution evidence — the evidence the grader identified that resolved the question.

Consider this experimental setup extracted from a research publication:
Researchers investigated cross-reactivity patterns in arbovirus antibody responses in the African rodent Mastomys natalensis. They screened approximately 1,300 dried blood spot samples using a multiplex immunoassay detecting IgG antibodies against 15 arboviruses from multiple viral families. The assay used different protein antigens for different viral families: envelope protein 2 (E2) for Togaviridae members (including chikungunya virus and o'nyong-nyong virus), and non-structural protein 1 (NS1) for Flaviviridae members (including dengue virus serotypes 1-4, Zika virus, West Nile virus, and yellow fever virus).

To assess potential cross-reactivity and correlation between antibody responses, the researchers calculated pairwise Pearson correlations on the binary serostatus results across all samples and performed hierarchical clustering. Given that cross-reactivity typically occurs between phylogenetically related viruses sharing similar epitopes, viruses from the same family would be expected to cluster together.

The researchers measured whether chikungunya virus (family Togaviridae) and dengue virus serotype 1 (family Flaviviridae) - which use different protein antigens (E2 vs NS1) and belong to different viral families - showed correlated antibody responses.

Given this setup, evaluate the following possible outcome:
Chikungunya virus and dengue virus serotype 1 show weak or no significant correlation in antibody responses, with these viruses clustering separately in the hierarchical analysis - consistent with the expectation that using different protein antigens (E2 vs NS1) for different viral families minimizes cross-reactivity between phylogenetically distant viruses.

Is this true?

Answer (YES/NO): NO